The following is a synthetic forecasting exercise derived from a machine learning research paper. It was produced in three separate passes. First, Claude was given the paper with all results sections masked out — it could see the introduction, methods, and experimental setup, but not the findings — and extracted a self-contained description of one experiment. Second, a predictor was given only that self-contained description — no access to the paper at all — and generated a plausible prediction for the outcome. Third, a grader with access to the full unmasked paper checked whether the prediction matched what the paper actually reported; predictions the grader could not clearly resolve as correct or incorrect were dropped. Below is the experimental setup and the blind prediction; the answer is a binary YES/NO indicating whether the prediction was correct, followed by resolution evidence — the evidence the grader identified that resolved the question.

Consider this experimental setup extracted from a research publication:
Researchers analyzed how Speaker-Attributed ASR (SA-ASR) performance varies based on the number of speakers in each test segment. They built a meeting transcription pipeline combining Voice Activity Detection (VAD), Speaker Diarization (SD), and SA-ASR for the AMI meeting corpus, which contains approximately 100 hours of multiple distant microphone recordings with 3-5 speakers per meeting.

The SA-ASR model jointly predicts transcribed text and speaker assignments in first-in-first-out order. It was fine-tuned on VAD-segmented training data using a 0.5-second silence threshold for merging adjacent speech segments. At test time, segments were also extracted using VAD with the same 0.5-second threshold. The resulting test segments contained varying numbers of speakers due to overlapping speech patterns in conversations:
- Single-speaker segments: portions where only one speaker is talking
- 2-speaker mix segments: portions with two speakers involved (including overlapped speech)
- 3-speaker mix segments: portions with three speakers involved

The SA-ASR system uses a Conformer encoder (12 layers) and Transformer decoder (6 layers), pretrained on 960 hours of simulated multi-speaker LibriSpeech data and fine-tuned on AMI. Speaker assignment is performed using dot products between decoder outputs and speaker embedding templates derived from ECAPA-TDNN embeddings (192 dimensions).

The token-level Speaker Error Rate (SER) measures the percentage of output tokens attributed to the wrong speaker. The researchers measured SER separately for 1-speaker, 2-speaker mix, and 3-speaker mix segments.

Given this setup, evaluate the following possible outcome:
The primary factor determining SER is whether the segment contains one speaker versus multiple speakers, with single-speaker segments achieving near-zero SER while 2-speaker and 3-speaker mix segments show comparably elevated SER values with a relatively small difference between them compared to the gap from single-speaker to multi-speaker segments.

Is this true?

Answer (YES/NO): NO